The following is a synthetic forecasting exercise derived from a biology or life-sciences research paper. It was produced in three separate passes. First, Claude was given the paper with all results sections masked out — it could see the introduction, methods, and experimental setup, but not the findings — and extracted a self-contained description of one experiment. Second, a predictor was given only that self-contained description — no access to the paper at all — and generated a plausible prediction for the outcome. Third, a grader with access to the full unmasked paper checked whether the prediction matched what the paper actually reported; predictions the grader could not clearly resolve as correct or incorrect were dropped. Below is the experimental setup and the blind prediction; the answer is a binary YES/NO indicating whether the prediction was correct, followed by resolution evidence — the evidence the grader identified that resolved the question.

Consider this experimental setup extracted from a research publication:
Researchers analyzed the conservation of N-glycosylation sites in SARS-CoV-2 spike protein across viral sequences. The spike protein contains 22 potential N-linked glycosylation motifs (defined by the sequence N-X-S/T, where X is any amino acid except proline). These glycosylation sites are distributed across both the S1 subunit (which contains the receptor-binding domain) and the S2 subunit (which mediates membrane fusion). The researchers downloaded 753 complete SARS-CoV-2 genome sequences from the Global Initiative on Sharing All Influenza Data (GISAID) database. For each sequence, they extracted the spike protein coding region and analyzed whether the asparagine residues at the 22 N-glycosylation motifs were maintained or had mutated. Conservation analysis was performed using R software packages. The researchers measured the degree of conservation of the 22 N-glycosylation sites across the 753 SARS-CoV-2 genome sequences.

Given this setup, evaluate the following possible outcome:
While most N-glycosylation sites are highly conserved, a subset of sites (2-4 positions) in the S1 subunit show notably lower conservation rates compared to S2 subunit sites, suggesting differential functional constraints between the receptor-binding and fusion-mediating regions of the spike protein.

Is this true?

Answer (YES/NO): NO